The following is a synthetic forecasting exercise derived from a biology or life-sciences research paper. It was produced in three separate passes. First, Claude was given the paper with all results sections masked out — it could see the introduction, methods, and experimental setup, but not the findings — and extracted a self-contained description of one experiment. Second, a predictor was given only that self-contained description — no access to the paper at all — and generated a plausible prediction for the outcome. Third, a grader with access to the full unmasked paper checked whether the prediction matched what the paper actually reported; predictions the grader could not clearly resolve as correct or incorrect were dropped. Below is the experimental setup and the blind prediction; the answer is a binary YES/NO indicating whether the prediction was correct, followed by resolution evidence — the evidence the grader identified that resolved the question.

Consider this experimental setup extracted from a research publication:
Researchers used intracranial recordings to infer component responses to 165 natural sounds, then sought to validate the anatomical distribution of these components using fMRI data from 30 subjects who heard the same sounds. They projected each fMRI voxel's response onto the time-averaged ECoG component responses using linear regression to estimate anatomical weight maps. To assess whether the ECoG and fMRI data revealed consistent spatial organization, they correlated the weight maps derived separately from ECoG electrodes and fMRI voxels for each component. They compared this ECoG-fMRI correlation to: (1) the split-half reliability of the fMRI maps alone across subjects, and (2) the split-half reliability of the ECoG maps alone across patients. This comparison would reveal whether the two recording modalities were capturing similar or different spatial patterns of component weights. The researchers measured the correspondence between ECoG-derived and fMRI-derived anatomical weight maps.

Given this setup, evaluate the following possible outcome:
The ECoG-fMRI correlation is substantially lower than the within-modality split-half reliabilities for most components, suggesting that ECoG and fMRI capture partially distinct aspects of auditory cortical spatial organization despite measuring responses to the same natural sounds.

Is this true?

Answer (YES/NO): NO